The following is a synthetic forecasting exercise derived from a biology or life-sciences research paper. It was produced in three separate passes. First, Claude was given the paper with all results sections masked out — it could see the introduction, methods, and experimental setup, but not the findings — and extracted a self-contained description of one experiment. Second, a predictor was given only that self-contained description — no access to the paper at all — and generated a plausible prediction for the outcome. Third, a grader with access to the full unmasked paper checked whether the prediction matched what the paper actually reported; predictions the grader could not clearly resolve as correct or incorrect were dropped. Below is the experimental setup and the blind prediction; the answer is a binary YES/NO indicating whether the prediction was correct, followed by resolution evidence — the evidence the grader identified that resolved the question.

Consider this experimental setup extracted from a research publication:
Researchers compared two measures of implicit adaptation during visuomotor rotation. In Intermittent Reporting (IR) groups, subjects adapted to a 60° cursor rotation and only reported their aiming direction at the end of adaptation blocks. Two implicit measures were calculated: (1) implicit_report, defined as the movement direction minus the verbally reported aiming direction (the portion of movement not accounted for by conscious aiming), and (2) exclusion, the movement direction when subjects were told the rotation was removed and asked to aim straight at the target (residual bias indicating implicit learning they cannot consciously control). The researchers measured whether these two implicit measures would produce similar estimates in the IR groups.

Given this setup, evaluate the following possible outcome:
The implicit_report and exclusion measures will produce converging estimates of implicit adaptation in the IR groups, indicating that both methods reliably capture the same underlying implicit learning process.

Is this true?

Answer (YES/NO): NO